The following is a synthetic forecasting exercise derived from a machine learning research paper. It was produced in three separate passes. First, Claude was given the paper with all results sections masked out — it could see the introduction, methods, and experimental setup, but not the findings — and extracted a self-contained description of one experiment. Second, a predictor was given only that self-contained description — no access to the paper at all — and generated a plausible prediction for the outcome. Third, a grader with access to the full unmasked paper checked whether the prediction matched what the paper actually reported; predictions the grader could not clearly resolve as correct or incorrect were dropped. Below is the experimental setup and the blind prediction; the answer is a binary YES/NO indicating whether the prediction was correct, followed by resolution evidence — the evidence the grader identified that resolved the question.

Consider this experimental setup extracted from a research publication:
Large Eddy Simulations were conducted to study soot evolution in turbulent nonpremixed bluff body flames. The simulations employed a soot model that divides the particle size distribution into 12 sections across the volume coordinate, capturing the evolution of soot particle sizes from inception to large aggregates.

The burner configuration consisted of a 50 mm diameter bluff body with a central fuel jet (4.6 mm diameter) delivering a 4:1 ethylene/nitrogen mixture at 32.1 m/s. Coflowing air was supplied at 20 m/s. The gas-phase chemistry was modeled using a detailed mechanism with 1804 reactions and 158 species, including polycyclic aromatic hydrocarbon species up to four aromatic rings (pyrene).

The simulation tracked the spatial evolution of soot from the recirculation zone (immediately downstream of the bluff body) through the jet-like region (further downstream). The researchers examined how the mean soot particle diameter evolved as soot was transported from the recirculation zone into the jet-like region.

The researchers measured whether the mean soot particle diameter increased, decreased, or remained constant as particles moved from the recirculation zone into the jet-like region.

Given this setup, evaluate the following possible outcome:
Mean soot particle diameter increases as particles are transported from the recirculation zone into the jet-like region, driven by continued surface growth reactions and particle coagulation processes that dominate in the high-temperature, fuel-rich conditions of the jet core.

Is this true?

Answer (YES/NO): NO